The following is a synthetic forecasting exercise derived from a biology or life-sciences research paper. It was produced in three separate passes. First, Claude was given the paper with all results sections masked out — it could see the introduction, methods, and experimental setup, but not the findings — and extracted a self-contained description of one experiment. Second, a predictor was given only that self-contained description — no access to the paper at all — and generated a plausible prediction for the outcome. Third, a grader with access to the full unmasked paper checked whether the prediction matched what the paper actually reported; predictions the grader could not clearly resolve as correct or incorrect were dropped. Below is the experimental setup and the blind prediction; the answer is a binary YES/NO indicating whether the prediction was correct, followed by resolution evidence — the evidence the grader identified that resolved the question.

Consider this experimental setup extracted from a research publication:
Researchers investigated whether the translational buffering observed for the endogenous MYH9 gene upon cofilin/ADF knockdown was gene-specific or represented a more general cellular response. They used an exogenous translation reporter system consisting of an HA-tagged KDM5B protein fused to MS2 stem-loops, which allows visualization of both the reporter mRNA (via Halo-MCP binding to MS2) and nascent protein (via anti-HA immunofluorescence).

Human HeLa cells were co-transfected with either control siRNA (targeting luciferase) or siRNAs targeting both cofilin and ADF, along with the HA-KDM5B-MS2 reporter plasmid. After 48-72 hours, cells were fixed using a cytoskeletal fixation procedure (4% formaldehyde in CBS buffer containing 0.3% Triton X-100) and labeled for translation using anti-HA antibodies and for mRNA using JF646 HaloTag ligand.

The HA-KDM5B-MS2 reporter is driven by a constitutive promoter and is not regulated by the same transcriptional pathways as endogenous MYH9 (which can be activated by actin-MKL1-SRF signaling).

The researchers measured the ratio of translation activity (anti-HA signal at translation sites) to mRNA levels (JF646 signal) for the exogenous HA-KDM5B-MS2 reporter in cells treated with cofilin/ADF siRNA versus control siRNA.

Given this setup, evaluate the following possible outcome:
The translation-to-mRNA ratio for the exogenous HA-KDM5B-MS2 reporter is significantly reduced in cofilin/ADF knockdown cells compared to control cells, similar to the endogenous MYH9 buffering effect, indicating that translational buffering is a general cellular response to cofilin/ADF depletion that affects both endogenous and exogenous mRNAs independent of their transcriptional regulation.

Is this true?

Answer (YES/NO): NO